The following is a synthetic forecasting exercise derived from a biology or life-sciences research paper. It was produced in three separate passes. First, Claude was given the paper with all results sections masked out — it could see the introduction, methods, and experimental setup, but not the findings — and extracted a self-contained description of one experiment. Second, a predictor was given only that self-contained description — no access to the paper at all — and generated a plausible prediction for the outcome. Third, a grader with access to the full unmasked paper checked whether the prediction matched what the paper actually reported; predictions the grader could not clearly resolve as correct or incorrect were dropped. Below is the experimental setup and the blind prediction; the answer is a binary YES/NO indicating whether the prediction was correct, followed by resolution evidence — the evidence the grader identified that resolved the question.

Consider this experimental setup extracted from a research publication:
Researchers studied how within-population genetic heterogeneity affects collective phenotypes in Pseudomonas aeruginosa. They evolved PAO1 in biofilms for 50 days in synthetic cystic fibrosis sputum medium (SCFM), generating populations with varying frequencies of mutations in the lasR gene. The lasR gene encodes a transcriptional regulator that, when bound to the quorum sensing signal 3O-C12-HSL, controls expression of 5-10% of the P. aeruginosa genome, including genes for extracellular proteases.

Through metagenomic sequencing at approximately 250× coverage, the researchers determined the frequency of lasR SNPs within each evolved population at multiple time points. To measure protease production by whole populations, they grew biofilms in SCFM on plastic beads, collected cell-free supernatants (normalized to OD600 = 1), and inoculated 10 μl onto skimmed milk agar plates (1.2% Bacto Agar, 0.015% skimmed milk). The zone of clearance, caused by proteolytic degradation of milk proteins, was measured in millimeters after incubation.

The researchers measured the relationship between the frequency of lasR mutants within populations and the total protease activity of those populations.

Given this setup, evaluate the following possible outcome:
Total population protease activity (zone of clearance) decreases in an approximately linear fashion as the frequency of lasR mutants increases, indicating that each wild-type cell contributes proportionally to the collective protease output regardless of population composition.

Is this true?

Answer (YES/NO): YES